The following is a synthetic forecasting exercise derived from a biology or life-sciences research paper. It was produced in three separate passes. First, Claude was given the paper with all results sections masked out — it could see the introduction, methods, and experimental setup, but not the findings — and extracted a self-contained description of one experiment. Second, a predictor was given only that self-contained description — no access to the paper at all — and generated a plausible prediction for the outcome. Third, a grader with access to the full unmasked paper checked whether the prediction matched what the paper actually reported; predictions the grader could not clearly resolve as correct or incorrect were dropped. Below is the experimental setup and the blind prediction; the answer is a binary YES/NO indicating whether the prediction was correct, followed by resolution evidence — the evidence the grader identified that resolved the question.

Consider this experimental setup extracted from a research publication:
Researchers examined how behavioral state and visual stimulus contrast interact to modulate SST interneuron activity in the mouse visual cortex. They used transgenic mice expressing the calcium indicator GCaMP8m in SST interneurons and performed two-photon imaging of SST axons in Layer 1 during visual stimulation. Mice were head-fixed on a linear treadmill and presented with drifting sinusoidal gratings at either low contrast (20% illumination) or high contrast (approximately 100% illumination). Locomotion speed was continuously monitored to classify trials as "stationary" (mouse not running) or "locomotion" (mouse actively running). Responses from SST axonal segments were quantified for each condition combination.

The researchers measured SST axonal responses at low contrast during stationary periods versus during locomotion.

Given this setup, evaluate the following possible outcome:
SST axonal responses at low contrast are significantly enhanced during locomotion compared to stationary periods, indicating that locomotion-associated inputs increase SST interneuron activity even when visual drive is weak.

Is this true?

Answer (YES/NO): NO